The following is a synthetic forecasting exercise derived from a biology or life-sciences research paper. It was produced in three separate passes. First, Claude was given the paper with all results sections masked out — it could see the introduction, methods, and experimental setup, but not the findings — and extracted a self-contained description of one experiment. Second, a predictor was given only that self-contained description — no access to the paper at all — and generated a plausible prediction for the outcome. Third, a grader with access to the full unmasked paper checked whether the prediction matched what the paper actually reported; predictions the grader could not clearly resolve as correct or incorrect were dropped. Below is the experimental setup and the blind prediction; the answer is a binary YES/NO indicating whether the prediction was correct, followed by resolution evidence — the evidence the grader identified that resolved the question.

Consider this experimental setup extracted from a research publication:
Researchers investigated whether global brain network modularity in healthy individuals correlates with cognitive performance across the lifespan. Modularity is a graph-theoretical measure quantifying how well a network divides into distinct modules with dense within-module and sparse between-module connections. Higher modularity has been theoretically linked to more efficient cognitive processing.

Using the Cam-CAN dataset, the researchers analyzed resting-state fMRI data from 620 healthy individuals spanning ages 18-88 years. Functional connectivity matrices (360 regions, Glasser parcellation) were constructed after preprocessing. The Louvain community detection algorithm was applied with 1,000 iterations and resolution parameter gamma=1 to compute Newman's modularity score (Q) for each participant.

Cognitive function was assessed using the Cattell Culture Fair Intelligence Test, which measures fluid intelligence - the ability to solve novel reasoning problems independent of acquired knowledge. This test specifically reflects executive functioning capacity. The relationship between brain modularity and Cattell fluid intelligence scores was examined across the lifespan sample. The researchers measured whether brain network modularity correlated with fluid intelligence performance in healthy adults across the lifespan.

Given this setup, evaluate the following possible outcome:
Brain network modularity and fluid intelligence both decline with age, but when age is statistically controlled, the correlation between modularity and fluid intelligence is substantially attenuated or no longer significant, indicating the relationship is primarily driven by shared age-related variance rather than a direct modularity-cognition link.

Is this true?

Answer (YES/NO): NO